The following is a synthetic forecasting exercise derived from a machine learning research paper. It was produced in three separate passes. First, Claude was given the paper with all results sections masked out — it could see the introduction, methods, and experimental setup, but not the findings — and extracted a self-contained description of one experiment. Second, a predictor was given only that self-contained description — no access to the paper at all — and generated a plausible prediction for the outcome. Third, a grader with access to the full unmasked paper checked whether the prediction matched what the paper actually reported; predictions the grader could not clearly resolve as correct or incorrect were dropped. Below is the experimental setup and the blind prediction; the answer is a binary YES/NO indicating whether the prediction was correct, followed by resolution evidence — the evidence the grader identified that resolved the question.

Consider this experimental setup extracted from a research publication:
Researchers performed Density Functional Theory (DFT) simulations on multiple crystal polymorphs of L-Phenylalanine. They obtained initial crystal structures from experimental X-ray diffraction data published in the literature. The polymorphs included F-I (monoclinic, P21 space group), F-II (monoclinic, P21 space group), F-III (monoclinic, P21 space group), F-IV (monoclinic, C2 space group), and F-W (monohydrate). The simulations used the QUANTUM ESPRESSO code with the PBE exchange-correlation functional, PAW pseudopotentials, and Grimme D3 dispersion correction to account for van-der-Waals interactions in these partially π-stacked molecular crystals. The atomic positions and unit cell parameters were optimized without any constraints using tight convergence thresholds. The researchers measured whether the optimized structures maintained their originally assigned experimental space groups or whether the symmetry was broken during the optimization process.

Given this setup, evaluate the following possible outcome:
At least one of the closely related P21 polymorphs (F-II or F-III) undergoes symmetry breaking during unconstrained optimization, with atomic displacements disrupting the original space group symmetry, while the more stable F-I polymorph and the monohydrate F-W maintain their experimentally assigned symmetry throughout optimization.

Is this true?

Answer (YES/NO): NO